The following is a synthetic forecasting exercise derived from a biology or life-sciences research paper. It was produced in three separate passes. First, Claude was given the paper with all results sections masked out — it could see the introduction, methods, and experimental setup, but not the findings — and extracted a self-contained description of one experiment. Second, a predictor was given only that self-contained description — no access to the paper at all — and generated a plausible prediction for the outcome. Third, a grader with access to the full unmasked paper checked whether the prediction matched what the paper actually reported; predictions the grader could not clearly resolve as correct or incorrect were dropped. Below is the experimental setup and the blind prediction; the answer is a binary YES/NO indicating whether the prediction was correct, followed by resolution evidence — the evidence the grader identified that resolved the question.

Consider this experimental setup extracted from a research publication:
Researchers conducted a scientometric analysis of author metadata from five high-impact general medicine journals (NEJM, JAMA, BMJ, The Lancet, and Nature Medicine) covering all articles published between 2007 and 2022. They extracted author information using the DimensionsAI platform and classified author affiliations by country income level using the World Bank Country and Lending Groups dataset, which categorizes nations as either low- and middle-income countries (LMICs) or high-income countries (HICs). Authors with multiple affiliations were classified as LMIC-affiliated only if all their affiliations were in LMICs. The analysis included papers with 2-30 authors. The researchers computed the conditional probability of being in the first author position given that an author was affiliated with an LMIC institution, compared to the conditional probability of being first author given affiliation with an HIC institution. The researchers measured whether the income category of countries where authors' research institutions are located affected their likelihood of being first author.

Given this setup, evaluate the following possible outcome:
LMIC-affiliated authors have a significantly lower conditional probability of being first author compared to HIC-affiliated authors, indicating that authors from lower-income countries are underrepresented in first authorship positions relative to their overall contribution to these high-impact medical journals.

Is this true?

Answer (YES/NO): YES